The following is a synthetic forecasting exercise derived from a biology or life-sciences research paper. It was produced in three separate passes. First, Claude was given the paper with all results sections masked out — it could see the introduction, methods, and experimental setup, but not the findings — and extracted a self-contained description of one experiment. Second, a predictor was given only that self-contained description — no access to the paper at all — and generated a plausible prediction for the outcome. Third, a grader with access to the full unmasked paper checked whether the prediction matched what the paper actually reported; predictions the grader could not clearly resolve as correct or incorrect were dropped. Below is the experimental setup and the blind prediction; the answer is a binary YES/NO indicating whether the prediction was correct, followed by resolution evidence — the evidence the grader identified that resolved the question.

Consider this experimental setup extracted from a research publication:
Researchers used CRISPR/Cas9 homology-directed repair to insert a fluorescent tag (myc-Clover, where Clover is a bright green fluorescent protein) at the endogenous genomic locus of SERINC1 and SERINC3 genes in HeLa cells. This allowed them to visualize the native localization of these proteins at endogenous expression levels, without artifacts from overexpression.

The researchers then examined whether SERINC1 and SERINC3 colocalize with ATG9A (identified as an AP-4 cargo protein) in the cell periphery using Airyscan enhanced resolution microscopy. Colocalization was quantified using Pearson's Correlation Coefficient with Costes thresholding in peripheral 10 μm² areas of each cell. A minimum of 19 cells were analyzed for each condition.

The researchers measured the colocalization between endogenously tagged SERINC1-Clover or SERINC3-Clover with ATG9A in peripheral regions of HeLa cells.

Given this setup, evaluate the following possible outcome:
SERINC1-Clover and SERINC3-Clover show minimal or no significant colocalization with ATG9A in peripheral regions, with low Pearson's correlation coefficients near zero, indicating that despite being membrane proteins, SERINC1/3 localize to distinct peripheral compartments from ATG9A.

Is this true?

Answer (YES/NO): NO